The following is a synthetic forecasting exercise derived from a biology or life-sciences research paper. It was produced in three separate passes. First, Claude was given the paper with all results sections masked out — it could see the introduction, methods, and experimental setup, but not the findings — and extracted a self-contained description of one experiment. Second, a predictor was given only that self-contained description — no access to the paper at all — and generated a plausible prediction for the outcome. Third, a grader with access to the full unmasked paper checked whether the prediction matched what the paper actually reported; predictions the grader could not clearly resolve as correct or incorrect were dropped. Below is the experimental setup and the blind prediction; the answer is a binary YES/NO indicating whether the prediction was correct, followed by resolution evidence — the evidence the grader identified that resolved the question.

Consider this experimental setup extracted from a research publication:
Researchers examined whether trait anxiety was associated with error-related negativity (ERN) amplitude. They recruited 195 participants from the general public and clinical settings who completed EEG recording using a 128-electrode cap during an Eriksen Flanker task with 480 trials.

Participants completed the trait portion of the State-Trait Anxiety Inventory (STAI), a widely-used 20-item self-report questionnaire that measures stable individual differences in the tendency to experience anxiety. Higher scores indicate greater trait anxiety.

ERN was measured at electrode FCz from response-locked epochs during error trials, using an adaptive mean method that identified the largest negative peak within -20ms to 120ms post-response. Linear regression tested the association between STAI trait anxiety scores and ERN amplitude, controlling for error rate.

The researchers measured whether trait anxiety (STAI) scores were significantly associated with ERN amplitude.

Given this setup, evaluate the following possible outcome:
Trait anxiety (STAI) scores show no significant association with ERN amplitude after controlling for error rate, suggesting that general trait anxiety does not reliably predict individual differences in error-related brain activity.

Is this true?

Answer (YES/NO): YES